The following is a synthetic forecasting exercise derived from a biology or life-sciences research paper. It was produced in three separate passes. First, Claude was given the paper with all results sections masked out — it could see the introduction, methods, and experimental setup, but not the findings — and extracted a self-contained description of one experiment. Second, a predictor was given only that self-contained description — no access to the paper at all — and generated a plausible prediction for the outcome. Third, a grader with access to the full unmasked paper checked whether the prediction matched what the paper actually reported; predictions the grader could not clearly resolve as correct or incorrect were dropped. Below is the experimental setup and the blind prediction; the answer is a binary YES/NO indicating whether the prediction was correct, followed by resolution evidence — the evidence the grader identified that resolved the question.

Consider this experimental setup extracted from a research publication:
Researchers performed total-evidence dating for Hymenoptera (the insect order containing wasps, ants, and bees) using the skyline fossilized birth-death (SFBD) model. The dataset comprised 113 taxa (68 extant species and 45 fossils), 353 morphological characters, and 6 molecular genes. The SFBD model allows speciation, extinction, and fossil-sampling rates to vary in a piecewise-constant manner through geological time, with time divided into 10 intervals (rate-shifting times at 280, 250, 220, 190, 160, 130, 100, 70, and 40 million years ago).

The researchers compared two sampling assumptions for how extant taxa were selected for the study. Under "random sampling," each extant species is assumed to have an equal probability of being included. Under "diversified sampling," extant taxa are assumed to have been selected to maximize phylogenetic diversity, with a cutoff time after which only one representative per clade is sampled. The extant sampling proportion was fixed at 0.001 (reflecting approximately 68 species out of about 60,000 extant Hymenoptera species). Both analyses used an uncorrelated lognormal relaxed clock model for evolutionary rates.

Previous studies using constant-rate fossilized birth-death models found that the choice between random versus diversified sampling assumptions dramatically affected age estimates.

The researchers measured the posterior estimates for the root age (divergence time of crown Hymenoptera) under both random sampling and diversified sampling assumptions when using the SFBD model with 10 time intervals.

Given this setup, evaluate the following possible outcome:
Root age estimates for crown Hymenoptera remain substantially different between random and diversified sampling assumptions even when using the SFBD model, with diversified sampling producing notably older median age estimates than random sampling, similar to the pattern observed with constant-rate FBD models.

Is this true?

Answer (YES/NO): NO